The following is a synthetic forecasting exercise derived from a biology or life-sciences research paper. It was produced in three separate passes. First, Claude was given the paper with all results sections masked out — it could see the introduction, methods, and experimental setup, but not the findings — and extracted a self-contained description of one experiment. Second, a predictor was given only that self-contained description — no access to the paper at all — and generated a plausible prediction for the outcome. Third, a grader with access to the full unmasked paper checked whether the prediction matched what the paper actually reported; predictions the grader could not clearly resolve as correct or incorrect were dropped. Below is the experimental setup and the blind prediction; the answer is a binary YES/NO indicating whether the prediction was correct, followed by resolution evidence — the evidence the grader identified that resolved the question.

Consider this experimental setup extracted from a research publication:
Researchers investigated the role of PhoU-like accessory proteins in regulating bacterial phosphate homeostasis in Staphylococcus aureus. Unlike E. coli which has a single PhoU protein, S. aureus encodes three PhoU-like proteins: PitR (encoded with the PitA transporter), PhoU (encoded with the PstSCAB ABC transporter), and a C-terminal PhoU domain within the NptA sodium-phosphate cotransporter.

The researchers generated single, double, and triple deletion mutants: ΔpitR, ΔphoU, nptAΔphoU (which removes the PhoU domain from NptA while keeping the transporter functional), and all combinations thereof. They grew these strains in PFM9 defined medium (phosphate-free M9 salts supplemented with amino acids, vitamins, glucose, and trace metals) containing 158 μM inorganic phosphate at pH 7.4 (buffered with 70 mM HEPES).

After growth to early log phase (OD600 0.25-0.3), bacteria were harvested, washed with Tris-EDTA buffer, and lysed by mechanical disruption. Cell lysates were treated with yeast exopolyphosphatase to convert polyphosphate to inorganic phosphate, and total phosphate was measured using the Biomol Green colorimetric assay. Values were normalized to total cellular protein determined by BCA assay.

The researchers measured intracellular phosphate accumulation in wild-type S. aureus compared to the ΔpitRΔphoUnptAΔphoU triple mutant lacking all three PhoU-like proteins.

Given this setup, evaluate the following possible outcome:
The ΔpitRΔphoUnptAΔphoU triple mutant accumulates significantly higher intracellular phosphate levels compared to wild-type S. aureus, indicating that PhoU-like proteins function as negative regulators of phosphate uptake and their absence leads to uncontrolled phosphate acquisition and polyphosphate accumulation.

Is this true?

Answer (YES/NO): YES